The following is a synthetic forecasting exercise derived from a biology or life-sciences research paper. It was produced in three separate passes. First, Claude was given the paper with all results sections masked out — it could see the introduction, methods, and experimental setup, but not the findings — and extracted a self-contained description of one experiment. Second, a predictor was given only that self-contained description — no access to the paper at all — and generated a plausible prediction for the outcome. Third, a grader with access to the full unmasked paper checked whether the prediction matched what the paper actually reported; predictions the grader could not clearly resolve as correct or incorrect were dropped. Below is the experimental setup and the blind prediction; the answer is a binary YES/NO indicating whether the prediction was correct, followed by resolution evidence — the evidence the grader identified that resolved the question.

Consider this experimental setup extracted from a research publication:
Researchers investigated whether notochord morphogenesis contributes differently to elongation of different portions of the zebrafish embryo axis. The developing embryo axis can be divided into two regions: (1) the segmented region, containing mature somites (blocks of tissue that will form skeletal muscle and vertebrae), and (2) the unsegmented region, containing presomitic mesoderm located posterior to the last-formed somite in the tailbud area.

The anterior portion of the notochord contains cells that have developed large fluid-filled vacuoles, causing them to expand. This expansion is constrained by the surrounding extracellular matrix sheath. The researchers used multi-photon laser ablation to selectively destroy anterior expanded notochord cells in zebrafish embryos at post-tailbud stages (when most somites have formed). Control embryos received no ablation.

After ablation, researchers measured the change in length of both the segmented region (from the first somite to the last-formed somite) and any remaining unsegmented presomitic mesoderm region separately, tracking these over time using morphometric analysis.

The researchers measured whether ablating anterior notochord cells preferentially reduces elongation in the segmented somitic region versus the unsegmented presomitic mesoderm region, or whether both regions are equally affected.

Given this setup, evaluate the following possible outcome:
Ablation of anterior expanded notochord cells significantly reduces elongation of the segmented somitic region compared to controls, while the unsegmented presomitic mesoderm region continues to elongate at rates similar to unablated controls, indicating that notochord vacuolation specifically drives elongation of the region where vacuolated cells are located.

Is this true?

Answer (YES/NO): YES